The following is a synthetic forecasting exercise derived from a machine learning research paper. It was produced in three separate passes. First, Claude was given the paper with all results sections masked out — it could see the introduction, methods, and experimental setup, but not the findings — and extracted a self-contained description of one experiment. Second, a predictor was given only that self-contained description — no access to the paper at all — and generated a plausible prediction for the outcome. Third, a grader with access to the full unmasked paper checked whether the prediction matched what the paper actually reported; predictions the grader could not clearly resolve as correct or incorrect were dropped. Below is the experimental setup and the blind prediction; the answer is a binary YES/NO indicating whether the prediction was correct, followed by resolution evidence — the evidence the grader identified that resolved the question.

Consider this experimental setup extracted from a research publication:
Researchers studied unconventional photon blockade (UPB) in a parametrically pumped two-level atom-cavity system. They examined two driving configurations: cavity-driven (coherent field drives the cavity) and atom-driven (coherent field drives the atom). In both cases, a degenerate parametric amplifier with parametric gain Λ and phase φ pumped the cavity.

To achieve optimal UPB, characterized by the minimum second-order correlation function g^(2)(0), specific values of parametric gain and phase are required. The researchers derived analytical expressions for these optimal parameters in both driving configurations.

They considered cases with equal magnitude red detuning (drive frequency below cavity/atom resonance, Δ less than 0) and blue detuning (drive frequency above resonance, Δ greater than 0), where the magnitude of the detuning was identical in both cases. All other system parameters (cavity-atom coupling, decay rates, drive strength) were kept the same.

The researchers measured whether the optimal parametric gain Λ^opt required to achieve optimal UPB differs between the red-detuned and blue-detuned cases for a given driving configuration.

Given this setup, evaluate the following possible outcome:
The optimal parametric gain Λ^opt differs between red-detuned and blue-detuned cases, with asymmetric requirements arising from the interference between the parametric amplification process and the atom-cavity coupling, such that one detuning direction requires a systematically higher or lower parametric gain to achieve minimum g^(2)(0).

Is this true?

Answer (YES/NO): NO